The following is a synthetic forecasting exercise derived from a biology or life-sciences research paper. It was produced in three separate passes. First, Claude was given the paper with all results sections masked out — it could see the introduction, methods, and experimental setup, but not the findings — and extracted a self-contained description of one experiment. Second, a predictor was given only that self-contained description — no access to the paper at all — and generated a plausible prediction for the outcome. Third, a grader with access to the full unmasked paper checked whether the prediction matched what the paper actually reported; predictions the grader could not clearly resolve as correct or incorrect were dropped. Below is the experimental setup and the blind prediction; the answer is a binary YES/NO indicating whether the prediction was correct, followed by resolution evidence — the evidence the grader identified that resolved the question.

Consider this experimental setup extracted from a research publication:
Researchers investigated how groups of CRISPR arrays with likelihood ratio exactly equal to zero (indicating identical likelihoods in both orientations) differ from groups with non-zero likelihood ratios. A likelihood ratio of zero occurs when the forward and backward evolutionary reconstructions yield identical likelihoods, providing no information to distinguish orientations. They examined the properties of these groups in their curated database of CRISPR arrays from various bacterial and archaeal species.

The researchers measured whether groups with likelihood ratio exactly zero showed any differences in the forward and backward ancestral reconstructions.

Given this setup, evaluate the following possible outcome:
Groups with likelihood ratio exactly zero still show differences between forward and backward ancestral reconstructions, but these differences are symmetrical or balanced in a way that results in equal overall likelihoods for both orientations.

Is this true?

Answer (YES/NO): NO